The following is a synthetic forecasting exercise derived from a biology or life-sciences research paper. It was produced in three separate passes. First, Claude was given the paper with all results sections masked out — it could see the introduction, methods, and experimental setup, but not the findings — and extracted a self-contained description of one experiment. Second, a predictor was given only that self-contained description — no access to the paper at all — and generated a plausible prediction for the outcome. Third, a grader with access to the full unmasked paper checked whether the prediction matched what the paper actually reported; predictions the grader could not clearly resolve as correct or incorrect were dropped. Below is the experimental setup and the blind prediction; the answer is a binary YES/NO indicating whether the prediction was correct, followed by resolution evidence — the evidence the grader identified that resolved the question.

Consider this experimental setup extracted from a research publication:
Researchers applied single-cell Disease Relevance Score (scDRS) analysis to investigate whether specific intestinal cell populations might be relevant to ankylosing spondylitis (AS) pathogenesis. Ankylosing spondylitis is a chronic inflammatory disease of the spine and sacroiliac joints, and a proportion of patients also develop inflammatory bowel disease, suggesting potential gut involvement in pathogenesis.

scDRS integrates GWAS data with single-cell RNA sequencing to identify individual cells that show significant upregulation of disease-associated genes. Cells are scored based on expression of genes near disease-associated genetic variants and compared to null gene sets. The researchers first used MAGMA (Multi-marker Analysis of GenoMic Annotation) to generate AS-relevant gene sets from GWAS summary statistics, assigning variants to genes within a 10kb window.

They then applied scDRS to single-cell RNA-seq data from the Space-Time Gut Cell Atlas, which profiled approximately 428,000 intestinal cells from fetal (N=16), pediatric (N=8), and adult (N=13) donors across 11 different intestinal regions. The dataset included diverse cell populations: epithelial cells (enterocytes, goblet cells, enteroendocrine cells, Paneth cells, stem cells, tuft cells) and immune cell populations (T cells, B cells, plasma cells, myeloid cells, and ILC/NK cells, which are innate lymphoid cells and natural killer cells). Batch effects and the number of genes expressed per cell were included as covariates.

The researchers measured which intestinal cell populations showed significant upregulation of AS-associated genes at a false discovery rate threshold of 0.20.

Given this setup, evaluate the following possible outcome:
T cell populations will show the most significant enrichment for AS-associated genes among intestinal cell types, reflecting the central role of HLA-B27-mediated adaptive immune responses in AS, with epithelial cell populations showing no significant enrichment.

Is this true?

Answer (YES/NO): NO